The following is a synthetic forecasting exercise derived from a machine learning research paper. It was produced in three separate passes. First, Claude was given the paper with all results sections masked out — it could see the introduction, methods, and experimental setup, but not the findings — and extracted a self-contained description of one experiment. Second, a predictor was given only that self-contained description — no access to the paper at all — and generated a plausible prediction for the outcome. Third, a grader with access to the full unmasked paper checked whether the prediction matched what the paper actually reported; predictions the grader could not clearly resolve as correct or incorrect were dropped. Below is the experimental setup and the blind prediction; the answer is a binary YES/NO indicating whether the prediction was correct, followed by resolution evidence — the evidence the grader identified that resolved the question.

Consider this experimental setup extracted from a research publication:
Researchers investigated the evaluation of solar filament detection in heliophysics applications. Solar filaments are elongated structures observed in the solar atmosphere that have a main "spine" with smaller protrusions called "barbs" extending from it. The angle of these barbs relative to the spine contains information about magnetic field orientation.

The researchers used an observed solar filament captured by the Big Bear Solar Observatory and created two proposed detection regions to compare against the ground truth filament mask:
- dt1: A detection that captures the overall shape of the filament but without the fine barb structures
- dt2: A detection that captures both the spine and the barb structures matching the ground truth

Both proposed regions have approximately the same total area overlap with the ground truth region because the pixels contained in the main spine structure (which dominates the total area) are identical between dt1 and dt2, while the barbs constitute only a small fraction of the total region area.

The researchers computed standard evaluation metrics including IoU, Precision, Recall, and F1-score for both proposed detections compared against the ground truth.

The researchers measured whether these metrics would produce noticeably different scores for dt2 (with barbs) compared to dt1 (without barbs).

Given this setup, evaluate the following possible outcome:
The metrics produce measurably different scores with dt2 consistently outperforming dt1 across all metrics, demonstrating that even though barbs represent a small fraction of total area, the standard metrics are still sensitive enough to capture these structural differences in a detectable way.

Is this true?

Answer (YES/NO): NO